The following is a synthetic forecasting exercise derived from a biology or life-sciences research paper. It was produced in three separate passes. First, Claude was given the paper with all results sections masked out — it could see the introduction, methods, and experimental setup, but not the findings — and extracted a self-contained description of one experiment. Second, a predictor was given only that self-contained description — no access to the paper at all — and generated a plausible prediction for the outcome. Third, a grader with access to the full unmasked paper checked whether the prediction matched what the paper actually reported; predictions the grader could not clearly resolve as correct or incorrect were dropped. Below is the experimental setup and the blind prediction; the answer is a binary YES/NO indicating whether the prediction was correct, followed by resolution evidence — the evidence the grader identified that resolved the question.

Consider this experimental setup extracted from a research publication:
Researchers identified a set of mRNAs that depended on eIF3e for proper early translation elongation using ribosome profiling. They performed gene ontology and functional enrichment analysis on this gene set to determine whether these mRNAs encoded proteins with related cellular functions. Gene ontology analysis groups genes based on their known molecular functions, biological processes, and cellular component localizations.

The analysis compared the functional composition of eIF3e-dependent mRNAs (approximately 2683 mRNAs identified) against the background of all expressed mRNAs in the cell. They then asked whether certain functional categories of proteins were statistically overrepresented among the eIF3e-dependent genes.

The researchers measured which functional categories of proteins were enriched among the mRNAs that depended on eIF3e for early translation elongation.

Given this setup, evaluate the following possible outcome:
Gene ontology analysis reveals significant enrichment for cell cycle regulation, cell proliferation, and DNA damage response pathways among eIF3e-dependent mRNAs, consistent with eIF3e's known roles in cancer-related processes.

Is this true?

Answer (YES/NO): NO